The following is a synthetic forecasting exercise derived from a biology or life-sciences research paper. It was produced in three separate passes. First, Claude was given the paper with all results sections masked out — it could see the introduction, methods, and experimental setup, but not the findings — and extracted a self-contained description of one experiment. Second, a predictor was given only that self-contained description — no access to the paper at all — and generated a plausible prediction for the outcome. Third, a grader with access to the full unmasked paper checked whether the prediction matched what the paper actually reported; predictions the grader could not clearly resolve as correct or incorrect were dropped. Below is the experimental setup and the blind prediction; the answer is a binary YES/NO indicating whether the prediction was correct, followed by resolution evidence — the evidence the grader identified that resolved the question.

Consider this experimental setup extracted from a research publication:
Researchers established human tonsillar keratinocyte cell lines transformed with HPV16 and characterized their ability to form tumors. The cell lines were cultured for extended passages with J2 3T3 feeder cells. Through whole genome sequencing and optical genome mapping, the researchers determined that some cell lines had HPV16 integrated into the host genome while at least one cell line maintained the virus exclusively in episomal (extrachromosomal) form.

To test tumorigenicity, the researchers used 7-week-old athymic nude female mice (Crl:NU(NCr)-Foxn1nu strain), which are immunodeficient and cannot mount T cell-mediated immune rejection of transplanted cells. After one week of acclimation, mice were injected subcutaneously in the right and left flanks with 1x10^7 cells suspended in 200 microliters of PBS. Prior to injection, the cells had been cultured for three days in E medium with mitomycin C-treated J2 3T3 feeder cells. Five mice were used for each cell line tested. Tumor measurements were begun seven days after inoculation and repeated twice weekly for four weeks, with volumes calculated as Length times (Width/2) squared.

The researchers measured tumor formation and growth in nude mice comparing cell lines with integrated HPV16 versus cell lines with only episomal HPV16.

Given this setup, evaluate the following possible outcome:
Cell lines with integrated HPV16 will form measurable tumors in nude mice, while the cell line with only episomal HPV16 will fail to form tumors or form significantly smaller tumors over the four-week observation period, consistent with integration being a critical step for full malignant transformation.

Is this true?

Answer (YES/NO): YES